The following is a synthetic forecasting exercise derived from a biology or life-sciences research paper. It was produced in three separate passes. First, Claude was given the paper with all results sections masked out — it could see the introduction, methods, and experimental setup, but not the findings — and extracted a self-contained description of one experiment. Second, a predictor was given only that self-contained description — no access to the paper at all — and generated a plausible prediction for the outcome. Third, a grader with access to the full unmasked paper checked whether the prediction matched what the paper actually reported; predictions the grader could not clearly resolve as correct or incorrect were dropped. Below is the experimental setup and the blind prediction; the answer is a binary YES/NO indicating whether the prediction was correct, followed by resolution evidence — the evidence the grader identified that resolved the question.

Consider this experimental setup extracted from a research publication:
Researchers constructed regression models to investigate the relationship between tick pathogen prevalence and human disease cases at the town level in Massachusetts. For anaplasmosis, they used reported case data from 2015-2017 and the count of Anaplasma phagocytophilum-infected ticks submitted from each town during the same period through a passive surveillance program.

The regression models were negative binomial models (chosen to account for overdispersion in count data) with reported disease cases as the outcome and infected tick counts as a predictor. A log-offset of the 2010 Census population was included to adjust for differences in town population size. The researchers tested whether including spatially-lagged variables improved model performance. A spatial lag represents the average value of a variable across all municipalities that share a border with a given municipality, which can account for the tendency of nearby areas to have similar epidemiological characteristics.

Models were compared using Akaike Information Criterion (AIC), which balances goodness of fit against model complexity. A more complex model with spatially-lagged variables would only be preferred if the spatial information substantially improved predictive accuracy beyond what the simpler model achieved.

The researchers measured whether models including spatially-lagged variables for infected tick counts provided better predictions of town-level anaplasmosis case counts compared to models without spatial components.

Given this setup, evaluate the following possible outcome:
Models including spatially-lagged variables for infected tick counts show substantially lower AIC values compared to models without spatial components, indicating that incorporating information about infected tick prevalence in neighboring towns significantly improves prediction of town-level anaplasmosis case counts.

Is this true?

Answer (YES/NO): NO